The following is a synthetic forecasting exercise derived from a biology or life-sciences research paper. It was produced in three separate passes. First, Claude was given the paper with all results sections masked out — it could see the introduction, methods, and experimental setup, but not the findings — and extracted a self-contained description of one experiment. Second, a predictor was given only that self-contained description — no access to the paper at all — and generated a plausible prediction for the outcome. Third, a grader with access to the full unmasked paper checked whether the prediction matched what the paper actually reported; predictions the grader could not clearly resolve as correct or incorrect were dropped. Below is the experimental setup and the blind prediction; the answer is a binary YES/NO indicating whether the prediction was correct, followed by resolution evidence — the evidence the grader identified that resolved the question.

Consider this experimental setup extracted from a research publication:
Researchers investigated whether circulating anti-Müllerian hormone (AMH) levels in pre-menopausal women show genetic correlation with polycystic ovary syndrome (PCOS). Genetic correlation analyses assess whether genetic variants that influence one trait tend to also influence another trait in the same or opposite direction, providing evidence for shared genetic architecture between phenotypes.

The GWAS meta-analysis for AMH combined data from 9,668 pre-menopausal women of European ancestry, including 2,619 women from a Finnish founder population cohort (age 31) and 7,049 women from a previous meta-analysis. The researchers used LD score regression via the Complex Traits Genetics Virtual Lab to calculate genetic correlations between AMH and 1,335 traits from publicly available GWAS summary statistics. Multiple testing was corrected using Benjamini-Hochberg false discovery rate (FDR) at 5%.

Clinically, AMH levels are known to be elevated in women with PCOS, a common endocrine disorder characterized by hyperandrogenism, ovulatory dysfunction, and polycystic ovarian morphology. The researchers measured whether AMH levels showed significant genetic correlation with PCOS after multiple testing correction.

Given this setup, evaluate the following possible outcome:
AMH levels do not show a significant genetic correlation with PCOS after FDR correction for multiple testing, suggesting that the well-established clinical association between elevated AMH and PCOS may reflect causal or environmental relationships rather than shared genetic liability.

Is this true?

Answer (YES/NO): YES